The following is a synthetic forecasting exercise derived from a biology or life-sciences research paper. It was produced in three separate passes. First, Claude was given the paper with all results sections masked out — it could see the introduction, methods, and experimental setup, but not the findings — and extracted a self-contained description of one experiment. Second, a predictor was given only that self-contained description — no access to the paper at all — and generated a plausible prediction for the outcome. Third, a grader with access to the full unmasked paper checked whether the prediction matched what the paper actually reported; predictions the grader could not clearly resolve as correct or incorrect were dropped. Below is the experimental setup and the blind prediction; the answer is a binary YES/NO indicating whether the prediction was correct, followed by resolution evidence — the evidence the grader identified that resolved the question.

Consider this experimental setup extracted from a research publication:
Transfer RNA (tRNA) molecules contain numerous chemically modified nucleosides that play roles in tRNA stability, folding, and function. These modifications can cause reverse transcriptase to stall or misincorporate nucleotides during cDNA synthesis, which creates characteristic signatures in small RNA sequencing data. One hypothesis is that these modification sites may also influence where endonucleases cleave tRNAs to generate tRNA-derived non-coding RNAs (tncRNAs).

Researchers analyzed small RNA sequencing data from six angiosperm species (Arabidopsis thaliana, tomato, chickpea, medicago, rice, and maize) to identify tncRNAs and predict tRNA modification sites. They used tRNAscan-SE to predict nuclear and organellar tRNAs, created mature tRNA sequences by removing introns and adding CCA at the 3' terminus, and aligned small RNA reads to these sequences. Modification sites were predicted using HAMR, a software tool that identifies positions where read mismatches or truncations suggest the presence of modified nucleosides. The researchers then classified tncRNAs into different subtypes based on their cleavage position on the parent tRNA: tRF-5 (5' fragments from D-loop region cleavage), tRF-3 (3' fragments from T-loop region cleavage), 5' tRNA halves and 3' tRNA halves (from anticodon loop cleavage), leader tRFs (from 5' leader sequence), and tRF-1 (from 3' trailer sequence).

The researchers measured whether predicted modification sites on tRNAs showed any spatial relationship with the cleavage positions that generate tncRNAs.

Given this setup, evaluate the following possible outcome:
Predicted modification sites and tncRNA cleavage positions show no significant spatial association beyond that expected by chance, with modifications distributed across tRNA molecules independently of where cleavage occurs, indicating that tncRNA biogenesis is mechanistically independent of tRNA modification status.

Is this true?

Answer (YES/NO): NO